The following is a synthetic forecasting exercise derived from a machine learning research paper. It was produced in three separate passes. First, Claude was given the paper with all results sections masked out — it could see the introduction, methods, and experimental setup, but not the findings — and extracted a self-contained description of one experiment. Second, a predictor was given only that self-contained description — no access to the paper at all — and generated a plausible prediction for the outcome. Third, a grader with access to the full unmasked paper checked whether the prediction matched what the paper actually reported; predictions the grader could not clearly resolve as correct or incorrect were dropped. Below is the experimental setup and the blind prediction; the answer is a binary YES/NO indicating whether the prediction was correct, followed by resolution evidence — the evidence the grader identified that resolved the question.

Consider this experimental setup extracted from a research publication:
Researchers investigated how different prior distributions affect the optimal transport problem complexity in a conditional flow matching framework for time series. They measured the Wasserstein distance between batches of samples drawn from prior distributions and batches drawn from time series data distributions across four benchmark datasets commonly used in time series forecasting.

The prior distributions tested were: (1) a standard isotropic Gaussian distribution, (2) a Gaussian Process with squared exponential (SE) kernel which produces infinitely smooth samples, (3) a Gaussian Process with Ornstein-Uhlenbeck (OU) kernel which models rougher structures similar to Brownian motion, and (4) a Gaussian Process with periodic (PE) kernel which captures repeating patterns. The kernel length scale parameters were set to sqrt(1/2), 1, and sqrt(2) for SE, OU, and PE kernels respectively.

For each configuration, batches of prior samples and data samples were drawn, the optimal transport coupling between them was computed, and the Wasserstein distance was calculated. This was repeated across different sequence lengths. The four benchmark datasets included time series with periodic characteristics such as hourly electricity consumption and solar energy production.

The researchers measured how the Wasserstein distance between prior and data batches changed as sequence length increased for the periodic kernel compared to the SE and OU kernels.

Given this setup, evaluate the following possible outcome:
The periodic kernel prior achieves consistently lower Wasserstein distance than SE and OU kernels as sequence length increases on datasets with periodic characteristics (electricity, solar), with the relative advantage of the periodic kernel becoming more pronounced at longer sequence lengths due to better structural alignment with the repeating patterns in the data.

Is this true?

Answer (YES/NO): YES